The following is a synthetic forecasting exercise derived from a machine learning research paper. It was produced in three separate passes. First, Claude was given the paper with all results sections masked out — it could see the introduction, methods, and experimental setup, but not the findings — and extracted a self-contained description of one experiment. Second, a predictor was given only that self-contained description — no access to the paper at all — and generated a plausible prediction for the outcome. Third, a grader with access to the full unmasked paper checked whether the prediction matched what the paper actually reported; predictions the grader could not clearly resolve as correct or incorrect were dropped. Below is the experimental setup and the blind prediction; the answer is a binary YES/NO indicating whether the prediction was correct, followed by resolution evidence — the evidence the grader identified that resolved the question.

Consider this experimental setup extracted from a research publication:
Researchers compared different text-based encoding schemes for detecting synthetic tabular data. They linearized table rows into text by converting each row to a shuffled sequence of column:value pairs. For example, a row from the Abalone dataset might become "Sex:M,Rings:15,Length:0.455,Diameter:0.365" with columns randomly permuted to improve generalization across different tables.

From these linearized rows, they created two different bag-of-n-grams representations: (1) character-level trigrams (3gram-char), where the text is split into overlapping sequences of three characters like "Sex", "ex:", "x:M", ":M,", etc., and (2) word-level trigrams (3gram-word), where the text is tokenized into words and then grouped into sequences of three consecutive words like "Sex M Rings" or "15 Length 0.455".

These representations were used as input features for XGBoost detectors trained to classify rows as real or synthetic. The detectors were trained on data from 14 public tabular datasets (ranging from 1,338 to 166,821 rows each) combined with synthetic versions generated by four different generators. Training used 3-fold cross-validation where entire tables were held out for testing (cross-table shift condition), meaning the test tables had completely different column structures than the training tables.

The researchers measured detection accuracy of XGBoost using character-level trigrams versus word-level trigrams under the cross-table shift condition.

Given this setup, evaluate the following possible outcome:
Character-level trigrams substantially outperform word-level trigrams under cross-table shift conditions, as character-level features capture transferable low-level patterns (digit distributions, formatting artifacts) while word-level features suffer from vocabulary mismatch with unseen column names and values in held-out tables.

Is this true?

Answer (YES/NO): NO